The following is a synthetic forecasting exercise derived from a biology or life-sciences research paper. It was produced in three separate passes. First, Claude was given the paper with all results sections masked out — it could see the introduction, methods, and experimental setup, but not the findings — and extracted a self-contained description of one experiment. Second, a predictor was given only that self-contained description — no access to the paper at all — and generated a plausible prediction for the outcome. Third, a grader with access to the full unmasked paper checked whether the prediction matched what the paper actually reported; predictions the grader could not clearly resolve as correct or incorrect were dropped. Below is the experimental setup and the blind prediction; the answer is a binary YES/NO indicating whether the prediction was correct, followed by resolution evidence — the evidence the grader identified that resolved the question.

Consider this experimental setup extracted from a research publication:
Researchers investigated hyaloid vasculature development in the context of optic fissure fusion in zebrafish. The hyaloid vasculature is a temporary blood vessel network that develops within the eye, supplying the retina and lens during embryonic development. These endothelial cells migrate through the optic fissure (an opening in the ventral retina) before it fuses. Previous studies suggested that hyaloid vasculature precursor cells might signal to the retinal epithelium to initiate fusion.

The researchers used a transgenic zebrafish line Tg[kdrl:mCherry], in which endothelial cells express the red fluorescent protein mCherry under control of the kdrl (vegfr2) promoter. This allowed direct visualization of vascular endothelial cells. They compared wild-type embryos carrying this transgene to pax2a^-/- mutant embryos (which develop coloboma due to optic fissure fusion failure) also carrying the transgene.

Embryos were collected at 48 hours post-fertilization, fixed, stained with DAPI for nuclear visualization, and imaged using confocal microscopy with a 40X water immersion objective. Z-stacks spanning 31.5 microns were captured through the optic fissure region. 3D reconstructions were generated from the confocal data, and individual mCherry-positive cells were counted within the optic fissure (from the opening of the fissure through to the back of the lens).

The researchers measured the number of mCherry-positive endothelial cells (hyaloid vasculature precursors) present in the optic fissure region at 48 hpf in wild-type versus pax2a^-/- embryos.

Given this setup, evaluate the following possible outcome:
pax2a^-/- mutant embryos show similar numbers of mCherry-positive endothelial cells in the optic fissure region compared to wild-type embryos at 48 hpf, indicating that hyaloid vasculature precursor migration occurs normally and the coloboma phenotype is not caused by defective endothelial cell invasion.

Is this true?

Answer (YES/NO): NO